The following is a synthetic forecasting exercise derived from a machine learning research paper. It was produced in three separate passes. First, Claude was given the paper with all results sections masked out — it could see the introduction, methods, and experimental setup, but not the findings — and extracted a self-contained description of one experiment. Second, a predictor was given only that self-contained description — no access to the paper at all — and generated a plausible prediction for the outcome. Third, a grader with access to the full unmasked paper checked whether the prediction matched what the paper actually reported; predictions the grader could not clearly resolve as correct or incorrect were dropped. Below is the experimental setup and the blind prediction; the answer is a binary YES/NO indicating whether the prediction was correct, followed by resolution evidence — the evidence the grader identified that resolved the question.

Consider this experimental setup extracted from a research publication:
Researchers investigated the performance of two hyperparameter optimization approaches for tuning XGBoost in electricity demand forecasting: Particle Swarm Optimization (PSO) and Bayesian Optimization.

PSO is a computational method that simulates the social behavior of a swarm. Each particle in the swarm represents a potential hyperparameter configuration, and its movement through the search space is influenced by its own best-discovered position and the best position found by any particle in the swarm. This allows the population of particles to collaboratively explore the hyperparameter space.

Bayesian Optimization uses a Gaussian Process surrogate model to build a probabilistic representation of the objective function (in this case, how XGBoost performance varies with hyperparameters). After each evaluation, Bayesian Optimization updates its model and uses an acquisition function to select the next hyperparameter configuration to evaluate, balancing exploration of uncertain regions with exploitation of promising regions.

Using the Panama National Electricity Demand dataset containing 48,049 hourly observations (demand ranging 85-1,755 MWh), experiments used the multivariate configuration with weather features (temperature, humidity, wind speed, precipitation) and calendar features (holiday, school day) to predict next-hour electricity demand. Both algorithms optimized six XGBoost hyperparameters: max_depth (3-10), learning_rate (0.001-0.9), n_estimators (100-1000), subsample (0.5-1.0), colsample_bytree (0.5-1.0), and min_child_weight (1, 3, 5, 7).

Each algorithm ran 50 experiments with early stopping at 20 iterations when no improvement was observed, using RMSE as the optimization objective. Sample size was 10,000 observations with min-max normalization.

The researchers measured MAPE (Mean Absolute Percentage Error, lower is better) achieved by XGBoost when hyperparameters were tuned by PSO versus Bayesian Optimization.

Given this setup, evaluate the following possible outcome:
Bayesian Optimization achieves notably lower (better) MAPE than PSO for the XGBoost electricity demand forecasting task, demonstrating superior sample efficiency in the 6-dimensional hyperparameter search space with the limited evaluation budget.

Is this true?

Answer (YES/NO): NO